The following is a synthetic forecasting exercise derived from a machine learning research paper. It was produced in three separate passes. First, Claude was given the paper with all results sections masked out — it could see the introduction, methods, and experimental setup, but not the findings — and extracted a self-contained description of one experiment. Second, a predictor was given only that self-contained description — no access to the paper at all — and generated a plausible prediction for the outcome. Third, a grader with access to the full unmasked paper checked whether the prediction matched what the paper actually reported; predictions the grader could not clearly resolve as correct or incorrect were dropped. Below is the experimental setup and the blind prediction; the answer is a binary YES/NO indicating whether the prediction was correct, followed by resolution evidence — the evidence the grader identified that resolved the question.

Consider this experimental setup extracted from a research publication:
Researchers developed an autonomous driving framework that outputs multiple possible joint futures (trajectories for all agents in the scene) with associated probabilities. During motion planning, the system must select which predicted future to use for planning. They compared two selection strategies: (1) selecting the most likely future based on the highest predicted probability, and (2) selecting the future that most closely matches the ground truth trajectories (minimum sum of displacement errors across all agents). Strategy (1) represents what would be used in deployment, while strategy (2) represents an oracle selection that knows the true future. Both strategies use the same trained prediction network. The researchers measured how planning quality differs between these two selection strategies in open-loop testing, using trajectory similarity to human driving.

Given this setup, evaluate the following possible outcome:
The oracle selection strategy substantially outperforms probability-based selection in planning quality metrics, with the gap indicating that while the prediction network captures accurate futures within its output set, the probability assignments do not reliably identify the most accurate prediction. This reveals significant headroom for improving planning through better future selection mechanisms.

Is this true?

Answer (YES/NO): NO